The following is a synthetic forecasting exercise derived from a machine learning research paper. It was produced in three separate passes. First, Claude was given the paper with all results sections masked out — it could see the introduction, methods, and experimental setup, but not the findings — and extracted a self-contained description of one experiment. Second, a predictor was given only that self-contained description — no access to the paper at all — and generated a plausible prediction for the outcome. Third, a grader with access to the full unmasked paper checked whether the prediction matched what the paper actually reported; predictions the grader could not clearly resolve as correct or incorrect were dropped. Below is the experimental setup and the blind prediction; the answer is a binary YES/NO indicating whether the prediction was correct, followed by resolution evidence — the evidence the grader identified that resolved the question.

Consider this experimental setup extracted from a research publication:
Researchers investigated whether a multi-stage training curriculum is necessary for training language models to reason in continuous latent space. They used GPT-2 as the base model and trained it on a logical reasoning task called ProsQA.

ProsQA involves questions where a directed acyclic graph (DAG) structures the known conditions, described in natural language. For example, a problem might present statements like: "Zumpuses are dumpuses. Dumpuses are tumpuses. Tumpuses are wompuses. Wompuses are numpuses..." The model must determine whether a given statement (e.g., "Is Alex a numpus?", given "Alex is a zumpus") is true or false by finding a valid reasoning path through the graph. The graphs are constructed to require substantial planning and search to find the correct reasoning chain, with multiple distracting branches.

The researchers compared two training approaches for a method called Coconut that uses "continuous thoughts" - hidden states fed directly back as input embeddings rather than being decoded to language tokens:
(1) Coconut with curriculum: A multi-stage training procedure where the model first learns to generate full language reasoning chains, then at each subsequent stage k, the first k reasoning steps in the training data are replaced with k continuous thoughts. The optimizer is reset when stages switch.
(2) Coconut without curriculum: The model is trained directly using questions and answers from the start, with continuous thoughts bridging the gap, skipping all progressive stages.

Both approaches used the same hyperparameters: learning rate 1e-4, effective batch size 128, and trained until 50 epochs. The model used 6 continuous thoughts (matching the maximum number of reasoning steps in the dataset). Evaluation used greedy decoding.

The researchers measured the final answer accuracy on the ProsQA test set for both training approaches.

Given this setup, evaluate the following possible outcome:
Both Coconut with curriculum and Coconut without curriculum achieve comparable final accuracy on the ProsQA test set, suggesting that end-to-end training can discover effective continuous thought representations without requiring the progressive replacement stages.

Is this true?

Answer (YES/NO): NO